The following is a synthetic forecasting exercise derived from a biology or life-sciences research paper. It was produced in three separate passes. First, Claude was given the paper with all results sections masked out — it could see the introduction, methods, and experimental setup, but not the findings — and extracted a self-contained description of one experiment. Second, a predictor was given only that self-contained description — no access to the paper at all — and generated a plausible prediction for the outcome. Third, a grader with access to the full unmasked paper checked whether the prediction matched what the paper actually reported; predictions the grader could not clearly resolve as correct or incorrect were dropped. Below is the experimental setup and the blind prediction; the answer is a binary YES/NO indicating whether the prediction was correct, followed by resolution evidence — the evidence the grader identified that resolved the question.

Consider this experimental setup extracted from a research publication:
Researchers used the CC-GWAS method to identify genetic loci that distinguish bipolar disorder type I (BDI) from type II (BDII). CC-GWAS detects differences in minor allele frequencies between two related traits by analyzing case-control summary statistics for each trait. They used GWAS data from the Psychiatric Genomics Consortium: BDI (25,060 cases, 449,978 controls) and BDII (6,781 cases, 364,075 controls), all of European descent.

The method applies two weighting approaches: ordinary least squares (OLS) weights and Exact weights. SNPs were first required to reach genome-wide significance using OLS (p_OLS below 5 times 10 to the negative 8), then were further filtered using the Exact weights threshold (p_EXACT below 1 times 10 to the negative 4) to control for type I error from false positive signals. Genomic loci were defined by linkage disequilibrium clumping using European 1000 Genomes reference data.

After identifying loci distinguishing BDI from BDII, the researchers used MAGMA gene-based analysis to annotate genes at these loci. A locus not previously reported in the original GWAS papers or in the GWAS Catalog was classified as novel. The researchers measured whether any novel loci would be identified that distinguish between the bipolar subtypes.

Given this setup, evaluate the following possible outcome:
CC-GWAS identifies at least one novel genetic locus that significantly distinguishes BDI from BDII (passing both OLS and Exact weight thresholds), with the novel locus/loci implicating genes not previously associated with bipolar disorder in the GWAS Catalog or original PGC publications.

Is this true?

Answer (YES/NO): NO